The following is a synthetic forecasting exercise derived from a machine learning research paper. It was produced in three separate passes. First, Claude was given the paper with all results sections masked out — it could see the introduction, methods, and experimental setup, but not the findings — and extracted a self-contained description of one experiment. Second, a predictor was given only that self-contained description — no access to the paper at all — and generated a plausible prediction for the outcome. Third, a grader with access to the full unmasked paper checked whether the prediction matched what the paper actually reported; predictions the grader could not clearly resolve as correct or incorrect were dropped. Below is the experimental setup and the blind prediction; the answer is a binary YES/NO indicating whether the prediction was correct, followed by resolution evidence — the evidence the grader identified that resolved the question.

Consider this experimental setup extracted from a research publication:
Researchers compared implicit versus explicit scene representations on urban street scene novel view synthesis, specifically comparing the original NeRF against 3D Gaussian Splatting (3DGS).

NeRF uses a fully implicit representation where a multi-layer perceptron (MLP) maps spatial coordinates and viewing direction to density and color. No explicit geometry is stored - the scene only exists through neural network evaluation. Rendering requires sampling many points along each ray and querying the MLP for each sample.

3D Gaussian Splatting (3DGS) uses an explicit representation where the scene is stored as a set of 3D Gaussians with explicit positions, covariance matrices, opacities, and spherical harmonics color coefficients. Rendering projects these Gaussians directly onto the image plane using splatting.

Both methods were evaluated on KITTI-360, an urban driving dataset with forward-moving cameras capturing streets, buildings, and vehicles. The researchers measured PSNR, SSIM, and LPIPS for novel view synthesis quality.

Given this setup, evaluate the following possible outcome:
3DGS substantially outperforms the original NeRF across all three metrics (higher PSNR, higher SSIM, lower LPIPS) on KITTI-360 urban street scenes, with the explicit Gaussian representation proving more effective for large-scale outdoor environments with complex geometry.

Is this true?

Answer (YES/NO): YES